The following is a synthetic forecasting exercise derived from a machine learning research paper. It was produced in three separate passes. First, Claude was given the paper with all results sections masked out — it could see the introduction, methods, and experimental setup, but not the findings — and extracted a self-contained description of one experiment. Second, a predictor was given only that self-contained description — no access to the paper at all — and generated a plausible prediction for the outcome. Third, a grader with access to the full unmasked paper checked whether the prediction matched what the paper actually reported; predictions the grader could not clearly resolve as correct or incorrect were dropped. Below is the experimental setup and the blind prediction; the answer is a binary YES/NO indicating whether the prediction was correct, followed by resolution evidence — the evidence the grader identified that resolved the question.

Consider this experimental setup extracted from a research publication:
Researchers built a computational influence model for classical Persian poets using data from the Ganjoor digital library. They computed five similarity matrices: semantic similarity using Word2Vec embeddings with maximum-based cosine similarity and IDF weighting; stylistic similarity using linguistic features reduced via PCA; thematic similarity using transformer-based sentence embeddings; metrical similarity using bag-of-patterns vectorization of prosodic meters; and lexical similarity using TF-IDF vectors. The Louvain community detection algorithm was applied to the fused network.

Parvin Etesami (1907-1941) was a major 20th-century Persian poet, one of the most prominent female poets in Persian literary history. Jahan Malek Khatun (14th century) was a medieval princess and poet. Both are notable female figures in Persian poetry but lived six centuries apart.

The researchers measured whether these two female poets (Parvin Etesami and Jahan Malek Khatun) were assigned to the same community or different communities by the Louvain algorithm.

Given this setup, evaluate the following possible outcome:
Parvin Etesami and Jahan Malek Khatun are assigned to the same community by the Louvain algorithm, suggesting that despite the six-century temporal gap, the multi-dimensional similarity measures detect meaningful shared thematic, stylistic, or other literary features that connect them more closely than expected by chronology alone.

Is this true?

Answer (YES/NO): YES